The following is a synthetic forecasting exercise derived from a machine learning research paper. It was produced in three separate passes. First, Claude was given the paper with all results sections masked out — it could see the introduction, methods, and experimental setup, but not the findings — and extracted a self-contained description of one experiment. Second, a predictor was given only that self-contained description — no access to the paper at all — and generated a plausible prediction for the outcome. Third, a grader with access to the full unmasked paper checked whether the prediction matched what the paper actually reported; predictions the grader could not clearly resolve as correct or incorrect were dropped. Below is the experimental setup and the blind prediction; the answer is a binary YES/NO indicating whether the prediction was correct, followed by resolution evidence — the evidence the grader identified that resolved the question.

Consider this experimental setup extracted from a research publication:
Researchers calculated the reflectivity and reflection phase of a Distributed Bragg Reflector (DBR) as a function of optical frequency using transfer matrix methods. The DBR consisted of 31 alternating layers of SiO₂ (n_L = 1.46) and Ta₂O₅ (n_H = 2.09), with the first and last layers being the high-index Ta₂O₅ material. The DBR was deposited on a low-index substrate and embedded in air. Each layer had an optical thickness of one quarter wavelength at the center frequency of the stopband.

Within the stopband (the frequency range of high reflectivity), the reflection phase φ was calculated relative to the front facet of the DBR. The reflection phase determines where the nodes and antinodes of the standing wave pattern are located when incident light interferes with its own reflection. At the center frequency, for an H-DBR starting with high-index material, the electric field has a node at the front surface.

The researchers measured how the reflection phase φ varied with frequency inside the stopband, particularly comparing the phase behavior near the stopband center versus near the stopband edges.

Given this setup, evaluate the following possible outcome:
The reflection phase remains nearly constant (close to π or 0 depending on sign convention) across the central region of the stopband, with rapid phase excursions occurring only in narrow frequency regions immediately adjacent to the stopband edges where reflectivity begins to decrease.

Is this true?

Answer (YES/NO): NO